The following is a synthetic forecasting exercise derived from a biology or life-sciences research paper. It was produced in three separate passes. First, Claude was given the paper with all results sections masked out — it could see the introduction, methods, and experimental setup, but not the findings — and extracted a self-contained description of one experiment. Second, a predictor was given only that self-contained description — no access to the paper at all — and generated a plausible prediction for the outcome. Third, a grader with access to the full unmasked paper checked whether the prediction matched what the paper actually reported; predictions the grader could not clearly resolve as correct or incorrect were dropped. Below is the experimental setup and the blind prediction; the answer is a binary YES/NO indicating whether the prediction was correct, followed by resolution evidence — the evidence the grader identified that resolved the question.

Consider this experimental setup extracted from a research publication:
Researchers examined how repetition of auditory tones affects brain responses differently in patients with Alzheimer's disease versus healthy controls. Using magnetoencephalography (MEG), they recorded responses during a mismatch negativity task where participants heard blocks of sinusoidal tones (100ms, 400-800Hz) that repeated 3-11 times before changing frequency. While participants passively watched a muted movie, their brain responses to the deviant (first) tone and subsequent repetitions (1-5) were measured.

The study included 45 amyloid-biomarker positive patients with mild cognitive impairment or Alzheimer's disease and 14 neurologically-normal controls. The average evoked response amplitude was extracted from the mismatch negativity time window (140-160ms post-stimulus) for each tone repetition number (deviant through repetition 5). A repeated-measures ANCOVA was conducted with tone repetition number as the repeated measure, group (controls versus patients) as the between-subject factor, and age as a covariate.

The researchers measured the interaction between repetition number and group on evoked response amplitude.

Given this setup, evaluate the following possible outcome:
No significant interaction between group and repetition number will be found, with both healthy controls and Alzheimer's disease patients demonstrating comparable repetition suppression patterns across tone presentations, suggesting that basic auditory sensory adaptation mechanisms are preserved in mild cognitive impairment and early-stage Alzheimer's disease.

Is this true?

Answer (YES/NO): NO